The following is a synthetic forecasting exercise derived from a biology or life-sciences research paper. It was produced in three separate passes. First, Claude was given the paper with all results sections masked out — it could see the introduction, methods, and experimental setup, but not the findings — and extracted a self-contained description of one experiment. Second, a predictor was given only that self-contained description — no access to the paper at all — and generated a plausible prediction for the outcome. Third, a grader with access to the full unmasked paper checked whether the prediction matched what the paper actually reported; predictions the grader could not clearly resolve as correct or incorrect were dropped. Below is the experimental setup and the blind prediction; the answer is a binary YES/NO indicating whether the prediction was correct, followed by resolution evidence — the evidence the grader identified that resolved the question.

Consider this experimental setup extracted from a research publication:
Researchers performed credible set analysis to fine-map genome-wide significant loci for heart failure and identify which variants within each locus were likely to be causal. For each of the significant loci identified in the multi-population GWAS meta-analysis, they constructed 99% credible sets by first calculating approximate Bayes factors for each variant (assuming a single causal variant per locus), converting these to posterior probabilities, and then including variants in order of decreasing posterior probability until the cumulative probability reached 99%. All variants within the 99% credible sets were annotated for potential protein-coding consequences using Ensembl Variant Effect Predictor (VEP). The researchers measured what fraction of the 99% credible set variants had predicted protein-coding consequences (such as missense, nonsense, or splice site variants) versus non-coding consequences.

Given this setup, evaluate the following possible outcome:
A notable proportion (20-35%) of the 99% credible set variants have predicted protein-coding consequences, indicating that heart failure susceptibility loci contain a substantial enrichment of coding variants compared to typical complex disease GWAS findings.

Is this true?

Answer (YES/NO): NO